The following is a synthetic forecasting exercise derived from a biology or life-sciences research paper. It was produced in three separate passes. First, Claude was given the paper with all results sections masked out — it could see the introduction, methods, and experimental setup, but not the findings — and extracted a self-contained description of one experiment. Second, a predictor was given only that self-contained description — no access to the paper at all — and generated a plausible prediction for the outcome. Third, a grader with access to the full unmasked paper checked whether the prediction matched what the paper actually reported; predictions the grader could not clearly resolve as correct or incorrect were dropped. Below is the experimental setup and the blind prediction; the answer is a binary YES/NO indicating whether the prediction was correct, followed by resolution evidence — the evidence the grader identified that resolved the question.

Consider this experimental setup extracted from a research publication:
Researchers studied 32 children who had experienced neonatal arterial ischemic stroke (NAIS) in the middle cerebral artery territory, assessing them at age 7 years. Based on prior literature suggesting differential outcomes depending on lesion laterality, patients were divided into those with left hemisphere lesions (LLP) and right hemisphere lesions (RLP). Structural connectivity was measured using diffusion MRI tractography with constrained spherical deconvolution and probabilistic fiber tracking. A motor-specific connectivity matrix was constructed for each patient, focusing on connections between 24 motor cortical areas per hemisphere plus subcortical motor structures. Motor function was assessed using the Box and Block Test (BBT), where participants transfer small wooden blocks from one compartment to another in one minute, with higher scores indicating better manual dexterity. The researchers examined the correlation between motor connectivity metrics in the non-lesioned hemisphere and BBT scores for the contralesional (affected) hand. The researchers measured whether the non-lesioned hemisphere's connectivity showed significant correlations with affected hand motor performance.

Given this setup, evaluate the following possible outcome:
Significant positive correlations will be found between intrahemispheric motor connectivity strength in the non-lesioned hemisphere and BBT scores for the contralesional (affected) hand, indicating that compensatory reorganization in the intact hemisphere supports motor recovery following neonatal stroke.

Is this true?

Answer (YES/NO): NO